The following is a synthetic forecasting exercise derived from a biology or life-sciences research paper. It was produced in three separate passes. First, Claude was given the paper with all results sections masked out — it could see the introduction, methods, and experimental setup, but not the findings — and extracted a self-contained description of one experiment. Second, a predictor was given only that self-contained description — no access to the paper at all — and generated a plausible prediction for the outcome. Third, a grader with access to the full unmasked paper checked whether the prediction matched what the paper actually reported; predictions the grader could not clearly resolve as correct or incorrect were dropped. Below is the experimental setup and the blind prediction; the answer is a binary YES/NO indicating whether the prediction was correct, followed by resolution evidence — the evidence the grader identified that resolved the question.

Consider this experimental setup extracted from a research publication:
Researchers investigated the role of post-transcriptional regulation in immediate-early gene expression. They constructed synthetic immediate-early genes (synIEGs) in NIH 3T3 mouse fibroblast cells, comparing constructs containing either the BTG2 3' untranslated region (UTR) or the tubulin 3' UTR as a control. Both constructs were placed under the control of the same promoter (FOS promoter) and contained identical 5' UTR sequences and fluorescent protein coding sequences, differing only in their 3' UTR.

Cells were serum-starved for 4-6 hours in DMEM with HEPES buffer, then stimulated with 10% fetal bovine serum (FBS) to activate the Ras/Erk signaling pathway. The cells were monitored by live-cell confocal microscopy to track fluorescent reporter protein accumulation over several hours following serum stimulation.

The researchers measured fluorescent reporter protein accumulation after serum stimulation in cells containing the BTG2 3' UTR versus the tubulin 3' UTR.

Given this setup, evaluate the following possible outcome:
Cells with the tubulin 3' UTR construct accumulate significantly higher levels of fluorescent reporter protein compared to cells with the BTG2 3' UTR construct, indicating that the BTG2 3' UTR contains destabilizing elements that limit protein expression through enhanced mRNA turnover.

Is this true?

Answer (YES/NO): NO